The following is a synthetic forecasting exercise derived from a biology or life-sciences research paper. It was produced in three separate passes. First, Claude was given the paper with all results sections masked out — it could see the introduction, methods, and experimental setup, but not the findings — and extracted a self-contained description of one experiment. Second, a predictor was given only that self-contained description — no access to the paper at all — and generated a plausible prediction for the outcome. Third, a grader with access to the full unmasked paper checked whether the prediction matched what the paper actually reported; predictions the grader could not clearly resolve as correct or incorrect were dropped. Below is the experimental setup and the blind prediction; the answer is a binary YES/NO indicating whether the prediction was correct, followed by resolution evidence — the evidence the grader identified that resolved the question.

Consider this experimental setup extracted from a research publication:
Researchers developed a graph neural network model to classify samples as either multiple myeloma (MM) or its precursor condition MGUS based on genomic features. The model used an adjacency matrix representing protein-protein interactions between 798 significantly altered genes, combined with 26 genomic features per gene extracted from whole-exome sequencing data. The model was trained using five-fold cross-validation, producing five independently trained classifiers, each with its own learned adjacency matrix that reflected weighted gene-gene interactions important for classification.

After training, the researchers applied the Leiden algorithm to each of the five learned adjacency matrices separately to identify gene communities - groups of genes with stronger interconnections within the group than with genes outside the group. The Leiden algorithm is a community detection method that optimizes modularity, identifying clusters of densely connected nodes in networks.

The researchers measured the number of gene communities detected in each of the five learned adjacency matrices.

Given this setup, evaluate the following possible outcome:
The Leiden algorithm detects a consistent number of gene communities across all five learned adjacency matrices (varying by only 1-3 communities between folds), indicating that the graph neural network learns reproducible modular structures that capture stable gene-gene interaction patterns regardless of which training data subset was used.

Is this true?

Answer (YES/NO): YES